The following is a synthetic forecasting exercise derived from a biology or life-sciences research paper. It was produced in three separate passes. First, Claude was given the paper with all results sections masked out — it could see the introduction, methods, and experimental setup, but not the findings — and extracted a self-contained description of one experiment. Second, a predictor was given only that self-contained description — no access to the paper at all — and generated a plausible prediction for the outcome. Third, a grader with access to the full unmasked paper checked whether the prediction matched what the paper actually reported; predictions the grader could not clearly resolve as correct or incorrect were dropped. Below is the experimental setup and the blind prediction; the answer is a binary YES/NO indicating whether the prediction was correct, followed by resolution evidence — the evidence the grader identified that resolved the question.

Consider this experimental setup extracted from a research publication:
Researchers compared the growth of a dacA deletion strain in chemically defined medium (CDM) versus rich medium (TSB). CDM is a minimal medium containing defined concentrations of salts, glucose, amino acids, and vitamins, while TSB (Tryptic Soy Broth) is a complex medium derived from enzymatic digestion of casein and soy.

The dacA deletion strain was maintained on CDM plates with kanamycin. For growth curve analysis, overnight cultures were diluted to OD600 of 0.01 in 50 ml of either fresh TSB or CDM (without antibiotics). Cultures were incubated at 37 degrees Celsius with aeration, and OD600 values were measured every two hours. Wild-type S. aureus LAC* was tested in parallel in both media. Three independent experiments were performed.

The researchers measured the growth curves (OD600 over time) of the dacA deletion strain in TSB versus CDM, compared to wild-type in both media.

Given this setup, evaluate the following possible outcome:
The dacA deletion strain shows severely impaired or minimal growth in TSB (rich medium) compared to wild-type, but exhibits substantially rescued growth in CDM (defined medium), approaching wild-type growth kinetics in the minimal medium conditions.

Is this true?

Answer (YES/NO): YES